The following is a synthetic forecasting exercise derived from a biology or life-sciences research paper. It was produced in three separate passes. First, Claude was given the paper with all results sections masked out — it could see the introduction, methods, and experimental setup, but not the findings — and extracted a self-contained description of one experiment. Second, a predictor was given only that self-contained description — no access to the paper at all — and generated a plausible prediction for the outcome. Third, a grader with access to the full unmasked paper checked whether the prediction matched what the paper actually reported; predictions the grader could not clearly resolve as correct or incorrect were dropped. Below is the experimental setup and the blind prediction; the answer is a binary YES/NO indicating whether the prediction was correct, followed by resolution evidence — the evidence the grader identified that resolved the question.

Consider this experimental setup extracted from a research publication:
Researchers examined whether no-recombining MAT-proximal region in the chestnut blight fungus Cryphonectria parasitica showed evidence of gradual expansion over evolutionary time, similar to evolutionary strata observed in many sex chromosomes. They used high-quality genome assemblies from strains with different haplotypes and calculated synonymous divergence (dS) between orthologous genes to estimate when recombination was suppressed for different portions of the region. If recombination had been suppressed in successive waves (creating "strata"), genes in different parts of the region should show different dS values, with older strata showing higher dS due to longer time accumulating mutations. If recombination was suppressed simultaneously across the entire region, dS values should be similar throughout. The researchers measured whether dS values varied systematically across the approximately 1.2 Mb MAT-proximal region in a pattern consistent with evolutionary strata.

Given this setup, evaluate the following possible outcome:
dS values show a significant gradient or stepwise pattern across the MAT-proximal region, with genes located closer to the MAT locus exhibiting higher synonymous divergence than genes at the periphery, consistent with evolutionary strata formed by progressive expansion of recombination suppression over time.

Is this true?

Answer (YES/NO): NO